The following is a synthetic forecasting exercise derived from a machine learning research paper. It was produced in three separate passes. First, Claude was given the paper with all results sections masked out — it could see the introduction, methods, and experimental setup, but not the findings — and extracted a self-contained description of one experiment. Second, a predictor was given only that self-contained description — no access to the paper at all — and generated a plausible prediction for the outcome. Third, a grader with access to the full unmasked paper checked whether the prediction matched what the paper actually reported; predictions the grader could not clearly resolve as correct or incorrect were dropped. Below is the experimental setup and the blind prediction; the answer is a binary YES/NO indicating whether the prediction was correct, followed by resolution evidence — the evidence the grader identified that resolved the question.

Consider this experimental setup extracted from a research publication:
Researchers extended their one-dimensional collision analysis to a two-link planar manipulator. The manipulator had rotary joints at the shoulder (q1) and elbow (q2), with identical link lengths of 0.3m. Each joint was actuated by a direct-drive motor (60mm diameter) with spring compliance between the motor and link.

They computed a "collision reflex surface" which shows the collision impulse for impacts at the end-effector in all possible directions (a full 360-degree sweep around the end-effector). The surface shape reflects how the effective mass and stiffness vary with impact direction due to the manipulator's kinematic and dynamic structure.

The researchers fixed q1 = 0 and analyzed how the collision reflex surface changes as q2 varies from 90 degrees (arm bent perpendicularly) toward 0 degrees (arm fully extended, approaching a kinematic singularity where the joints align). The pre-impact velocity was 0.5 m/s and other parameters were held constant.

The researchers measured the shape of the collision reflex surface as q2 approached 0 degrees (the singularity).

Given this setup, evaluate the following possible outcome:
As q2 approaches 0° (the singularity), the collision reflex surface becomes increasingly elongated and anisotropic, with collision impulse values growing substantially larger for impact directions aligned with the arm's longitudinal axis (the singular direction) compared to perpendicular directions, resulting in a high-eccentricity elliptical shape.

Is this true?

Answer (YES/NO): YES